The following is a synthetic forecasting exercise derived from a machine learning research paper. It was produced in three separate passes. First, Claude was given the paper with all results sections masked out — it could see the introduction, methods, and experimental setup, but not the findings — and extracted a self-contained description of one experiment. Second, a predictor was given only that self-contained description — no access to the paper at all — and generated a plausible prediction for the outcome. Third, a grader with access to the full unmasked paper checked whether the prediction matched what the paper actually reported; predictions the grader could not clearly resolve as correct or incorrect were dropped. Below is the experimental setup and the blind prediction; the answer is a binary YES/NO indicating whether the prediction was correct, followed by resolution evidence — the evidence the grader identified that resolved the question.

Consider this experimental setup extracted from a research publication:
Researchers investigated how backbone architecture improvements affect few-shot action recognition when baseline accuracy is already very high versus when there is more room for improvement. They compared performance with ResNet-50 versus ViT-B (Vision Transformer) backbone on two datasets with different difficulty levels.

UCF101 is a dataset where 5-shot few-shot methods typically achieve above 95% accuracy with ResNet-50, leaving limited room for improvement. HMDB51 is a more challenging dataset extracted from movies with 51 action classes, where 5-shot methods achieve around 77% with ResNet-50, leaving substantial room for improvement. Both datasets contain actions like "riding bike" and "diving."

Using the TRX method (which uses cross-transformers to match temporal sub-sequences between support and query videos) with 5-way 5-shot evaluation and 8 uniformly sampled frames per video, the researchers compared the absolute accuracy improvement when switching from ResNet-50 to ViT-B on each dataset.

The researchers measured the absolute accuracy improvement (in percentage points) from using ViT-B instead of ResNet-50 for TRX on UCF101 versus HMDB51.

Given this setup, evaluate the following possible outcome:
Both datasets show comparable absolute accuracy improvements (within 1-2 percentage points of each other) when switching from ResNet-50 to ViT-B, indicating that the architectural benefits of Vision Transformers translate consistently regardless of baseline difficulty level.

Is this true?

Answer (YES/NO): NO